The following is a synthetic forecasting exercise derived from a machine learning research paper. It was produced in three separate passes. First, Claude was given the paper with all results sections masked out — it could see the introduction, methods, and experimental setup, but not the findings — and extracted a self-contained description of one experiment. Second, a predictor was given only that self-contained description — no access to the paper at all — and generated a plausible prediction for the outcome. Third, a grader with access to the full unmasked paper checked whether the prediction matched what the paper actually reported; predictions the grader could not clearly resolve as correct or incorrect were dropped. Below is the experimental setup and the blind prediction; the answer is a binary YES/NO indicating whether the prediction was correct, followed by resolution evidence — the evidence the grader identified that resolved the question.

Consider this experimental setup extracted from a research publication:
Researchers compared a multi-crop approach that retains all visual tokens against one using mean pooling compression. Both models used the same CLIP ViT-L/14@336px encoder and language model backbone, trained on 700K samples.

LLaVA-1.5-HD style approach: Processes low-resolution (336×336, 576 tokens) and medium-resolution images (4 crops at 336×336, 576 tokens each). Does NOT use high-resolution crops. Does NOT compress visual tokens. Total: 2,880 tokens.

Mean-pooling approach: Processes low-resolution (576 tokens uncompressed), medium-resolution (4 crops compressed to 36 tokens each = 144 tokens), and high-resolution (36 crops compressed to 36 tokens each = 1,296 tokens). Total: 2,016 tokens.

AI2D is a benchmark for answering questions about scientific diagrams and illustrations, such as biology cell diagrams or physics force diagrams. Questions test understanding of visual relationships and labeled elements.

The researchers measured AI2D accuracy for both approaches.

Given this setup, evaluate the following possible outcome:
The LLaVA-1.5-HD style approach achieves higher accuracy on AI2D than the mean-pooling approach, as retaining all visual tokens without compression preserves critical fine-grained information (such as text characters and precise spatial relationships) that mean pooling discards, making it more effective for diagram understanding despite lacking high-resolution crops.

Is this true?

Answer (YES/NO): NO